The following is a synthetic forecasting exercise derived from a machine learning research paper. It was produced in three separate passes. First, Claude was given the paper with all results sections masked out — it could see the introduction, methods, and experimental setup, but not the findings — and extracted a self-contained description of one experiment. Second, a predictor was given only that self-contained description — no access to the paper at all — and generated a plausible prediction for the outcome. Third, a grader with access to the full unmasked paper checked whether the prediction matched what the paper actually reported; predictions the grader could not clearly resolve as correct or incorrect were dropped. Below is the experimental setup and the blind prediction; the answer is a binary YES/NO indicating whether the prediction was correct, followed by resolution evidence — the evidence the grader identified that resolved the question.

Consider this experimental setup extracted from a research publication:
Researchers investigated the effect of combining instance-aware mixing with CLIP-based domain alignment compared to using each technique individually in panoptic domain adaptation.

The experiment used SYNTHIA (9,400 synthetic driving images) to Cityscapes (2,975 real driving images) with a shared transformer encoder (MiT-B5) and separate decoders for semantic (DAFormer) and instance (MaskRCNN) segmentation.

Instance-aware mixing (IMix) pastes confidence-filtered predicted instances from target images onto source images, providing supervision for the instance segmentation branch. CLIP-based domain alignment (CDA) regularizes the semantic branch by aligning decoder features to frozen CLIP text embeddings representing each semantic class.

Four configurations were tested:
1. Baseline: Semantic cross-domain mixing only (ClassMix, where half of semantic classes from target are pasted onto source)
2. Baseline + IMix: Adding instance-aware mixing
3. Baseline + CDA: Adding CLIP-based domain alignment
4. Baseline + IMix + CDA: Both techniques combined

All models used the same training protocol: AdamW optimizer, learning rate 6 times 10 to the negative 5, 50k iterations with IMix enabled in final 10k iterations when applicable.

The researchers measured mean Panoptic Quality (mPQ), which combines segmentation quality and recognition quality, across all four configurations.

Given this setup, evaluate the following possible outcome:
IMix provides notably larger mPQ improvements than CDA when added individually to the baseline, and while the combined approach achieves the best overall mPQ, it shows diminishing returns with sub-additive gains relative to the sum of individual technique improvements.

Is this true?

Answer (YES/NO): NO